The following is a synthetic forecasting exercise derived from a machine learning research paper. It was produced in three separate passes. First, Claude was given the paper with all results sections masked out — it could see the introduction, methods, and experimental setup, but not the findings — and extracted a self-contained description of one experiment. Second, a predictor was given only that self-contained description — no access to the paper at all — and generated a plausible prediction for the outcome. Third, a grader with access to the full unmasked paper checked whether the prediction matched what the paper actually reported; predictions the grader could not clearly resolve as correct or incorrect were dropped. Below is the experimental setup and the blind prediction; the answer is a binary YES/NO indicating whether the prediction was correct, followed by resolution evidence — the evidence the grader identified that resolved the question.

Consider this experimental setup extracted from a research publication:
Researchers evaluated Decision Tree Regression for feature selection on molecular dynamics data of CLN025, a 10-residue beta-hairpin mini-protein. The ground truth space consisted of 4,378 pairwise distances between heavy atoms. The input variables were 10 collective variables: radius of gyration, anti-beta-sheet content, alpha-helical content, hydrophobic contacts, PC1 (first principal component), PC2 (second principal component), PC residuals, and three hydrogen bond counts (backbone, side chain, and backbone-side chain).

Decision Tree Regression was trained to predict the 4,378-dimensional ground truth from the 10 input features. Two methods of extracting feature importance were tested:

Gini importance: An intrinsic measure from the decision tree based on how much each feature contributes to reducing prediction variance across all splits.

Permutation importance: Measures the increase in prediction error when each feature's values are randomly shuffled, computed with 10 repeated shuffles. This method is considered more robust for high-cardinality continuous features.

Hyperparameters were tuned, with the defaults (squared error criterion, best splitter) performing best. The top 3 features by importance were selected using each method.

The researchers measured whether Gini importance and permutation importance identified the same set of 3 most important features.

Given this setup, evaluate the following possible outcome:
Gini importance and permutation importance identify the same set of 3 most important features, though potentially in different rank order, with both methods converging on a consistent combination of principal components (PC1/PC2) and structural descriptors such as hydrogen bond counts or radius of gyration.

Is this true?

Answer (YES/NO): NO